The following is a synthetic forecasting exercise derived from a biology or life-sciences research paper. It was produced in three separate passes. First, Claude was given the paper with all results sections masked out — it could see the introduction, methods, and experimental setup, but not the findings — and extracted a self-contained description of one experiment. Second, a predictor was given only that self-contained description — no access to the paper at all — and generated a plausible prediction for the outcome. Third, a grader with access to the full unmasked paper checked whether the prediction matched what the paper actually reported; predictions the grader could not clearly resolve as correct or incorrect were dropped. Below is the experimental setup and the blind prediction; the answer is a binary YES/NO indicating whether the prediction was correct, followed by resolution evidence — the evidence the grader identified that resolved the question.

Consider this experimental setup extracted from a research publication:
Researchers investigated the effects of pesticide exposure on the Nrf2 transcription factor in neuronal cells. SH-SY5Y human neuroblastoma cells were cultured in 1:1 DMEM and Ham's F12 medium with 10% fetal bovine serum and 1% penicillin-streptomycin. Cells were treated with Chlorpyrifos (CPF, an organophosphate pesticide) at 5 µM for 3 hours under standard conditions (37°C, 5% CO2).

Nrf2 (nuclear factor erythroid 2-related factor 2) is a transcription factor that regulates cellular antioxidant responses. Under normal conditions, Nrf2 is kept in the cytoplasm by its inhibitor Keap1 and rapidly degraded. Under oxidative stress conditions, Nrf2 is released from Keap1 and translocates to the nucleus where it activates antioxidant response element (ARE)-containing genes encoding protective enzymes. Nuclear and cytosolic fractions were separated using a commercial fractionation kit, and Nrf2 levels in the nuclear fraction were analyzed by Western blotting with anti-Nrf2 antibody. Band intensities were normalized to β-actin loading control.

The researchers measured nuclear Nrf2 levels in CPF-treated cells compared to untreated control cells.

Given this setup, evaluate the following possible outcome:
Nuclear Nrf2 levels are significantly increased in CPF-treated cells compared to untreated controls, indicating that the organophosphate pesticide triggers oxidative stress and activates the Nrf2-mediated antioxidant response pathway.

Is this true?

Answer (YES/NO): NO